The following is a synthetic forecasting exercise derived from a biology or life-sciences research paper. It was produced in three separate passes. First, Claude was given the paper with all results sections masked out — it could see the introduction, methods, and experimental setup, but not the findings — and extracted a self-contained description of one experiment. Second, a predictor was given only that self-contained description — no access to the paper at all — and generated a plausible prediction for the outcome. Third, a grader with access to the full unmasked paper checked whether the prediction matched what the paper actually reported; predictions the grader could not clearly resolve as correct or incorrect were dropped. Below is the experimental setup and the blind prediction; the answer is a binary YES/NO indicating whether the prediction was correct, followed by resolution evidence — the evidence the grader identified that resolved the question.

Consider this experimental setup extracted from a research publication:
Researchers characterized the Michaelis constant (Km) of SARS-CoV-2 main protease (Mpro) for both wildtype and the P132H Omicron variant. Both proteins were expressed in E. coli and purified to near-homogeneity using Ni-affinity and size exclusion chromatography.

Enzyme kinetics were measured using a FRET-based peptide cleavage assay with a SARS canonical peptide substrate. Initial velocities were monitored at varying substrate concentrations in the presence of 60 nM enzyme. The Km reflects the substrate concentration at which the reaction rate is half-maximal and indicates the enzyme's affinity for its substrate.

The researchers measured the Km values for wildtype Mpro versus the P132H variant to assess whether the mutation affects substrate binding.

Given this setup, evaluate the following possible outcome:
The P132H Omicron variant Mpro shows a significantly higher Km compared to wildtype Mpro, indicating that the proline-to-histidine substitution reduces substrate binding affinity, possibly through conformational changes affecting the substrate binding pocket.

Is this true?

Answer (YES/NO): NO